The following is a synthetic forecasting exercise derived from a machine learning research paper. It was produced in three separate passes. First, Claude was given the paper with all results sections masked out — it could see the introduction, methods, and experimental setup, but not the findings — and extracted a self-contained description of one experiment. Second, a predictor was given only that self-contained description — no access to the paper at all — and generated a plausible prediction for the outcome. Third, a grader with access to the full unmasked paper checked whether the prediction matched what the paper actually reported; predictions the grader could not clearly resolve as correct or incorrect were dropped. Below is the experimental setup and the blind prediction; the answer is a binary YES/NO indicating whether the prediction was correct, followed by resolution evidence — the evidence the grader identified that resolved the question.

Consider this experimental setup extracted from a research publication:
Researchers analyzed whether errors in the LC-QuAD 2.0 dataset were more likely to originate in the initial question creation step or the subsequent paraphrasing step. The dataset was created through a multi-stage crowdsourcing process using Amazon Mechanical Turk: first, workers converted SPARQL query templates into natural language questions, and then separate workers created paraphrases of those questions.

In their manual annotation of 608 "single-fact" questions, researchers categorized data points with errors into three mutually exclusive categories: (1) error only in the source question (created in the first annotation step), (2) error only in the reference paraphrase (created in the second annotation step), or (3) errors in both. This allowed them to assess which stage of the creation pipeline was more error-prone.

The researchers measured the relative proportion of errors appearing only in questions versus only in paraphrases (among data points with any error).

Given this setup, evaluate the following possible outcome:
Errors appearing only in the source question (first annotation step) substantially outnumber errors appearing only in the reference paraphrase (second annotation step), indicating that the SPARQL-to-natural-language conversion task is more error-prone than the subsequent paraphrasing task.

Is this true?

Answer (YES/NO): NO